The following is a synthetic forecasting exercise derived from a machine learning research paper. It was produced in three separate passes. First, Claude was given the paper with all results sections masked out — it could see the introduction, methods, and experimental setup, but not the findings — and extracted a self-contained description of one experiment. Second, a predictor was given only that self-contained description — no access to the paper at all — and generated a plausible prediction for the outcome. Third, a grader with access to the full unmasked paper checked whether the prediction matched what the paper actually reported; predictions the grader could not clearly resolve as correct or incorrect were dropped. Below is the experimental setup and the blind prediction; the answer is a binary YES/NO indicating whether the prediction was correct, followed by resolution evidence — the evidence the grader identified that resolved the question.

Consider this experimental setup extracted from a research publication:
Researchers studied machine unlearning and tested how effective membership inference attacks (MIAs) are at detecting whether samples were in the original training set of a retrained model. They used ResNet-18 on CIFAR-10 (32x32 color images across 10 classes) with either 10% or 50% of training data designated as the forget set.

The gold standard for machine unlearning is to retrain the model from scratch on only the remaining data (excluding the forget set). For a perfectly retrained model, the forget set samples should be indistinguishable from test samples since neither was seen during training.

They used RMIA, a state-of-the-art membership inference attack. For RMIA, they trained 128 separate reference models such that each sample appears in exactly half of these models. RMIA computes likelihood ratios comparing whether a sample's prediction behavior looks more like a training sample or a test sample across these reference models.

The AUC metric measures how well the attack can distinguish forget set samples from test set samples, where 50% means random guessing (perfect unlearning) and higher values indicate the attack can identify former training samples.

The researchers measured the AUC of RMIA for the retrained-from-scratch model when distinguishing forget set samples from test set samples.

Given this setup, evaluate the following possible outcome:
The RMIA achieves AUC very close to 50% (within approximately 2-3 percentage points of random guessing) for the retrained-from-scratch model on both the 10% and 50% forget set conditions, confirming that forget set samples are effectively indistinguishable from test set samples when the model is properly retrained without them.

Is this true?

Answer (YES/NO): YES